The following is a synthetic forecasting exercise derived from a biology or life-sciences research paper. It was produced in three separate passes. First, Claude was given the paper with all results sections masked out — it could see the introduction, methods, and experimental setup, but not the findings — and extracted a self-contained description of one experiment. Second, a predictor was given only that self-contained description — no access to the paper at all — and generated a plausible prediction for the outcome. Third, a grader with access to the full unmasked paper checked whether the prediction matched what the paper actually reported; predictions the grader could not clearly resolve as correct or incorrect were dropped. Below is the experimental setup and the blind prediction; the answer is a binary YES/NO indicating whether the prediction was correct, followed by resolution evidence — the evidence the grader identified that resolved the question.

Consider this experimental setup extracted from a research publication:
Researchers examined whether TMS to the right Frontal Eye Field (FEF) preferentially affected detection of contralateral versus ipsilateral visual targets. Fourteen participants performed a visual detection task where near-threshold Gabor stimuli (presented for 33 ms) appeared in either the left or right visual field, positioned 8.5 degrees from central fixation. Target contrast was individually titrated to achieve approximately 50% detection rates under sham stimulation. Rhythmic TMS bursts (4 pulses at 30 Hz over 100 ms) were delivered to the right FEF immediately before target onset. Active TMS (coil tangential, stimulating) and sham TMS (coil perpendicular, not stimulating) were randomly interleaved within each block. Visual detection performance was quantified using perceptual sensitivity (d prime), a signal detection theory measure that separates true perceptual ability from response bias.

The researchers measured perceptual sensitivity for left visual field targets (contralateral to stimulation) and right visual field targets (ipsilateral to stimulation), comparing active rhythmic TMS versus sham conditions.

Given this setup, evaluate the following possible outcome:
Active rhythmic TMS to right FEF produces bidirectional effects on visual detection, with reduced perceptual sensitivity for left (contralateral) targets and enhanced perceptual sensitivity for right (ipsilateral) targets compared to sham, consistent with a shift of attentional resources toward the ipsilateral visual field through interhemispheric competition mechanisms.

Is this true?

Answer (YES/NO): NO